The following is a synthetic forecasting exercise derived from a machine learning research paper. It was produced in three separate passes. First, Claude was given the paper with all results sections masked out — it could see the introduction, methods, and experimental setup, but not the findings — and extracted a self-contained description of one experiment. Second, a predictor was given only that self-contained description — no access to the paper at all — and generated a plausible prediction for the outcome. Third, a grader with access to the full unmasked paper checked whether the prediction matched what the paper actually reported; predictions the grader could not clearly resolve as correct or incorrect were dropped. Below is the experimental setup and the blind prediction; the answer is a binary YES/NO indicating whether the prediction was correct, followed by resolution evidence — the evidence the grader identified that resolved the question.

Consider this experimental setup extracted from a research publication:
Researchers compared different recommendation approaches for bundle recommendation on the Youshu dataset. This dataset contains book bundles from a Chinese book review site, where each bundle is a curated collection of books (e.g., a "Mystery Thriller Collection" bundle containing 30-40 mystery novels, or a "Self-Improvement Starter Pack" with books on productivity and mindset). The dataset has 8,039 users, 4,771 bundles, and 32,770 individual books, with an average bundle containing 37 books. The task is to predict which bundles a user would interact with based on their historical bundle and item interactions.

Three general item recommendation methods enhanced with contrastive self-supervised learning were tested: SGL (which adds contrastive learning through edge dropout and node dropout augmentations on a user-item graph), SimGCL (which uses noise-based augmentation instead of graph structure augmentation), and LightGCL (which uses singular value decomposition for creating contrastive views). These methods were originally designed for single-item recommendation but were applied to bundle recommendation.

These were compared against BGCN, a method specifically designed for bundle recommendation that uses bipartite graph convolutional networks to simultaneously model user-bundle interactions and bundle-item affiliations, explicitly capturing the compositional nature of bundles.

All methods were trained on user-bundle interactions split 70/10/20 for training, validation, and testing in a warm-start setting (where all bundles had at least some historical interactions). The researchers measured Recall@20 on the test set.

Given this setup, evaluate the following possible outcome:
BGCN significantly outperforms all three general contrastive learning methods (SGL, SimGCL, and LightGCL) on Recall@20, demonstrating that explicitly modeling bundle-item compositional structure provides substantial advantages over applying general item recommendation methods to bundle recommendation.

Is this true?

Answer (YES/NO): NO